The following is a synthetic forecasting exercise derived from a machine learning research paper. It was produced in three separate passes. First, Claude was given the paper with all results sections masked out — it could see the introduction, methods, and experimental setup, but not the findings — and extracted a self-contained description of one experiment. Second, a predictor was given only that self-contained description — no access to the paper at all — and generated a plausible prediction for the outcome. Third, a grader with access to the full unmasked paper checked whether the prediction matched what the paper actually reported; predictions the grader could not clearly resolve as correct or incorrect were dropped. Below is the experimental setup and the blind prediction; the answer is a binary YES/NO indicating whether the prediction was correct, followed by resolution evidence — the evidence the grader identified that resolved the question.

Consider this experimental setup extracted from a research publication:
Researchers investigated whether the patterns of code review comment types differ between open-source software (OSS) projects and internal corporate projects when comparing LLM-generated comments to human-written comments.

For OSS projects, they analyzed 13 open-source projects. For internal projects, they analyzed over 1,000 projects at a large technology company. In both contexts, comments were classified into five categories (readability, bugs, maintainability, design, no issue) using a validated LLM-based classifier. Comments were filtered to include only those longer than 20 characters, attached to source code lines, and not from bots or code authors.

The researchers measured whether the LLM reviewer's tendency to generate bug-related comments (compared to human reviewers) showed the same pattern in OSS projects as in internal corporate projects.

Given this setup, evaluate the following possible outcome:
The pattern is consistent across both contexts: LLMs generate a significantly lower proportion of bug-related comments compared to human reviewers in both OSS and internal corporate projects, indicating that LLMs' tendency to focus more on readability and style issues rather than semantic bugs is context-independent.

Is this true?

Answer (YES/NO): NO